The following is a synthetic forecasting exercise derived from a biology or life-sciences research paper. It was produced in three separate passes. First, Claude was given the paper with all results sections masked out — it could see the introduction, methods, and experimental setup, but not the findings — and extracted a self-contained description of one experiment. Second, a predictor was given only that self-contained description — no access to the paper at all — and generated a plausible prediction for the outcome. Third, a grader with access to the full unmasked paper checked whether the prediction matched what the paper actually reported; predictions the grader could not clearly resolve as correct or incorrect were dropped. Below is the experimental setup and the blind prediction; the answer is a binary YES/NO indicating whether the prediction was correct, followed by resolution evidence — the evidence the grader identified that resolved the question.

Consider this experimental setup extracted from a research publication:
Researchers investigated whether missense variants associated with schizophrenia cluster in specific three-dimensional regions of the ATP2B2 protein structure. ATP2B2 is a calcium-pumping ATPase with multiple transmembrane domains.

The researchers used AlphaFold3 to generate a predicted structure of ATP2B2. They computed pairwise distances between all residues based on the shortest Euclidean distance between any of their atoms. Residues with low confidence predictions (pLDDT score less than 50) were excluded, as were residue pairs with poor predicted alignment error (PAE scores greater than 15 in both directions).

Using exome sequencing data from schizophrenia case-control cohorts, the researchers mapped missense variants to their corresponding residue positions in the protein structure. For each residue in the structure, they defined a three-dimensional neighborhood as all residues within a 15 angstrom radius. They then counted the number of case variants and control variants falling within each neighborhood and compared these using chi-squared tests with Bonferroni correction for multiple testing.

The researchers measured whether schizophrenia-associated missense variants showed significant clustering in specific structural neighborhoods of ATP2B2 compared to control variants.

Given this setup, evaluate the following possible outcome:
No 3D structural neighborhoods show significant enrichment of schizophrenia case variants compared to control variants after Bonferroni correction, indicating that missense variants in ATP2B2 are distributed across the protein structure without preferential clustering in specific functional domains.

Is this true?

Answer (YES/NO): NO